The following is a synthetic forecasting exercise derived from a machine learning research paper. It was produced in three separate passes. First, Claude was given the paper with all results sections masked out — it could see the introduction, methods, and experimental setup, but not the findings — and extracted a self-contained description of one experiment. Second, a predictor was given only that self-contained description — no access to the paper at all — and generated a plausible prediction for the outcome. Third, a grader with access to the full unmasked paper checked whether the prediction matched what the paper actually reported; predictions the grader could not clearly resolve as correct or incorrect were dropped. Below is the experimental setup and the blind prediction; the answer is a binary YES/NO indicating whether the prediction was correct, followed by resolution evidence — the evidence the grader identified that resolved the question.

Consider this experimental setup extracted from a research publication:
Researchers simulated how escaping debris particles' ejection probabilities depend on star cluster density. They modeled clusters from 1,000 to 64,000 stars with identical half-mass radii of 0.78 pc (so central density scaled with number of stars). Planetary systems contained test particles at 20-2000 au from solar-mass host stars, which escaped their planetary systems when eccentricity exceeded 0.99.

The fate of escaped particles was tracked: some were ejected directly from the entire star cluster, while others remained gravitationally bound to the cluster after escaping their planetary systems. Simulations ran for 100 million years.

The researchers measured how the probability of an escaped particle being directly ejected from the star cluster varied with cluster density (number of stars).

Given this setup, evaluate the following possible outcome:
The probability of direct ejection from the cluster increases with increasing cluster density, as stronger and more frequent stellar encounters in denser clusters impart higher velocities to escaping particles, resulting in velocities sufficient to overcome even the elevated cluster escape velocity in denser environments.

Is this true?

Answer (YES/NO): NO